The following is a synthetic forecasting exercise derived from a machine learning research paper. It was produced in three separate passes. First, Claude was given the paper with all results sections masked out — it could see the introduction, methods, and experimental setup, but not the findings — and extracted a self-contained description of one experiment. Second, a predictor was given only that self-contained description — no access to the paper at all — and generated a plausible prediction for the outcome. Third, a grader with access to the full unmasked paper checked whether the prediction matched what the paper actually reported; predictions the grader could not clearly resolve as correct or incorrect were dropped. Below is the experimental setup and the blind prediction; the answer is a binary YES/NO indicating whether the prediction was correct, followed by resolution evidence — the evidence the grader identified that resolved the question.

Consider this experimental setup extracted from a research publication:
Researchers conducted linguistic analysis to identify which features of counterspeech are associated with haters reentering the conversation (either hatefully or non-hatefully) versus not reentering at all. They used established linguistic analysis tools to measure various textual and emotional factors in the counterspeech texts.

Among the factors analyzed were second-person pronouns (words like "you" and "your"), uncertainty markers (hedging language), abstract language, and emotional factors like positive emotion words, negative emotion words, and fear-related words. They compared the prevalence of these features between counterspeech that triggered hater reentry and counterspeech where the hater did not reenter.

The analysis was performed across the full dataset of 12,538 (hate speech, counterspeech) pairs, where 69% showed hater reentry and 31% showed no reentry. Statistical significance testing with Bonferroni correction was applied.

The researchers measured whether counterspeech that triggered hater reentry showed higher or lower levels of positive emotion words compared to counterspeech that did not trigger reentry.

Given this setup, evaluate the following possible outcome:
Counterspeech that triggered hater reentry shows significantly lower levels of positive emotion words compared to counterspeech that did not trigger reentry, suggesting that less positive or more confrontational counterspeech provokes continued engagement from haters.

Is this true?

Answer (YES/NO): YES